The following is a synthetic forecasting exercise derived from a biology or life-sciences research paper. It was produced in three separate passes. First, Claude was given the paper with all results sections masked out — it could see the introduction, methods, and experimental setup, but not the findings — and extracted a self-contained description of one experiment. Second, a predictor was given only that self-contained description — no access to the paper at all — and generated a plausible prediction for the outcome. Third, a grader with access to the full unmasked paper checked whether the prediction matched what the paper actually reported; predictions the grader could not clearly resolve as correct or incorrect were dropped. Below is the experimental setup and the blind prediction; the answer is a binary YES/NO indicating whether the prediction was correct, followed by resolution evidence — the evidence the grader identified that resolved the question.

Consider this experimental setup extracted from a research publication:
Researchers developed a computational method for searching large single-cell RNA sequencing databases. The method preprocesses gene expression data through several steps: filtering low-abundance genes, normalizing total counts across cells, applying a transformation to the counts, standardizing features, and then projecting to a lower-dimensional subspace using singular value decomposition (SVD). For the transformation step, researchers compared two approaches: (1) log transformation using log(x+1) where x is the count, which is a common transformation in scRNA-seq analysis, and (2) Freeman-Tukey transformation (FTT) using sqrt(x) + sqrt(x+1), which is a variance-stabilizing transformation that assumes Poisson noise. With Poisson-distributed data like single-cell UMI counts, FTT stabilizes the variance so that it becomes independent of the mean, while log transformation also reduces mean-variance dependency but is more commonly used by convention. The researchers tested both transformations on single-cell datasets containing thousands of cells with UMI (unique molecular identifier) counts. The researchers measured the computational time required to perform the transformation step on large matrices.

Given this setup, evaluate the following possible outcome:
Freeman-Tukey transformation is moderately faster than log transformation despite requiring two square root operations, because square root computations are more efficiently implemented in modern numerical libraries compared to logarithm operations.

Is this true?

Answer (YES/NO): NO